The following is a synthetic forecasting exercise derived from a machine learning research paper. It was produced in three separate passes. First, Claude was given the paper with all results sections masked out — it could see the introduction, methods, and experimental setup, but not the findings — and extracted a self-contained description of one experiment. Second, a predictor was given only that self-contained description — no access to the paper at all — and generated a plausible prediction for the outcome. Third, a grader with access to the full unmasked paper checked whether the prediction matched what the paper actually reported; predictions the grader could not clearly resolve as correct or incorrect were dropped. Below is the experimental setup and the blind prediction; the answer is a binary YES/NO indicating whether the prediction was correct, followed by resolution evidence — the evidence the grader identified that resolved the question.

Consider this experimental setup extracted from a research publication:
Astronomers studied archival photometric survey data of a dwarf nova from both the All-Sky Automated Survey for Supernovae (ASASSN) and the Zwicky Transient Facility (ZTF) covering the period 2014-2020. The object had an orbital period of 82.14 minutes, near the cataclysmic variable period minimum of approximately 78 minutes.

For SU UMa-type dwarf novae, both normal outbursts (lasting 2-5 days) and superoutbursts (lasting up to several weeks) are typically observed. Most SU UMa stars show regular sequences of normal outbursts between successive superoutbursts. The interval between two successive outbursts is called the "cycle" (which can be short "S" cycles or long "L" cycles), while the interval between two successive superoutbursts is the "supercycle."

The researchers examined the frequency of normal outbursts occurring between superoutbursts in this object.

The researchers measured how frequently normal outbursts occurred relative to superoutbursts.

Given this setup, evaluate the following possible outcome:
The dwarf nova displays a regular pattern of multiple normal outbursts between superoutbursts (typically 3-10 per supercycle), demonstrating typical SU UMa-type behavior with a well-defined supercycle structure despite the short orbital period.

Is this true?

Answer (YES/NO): NO